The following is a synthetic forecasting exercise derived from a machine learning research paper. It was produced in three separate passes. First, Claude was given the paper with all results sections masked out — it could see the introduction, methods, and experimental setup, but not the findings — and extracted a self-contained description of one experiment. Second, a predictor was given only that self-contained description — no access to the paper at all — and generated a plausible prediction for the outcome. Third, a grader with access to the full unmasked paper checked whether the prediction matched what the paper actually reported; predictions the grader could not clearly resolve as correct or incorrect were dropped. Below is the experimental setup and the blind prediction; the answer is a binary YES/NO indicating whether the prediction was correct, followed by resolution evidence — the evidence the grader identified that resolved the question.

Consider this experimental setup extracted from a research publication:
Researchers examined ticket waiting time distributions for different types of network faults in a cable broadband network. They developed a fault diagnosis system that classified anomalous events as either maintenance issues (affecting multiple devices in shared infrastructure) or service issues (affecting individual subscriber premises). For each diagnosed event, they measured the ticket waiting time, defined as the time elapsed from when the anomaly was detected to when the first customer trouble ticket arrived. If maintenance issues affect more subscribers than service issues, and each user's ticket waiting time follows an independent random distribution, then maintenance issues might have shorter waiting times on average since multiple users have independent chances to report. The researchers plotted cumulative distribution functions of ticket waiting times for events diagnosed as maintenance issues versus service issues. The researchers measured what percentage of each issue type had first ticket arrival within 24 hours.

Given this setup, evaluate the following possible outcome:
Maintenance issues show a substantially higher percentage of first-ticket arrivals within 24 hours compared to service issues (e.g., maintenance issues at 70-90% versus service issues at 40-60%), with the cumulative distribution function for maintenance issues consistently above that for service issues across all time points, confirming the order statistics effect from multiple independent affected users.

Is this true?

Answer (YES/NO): NO